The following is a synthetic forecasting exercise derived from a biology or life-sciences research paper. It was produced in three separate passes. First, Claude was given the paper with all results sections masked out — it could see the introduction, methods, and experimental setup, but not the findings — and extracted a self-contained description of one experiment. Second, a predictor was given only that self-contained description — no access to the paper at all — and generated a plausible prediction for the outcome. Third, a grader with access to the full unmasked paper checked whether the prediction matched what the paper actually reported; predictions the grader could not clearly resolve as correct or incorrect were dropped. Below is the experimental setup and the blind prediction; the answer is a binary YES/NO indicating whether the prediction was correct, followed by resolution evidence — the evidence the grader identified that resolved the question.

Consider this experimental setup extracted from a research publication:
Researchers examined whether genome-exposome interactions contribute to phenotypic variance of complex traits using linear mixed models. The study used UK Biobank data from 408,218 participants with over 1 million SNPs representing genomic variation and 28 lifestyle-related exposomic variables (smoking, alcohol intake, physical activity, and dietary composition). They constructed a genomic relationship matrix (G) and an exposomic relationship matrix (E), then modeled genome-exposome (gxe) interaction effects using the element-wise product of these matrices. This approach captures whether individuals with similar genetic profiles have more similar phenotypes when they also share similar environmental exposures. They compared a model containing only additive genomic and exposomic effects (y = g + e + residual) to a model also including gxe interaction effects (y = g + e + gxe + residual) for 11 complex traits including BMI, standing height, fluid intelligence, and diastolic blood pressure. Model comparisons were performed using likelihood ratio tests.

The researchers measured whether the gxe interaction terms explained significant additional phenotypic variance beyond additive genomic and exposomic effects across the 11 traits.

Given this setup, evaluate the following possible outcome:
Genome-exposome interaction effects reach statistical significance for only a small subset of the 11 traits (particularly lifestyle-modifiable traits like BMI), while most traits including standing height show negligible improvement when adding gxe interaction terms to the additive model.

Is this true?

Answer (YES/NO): YES